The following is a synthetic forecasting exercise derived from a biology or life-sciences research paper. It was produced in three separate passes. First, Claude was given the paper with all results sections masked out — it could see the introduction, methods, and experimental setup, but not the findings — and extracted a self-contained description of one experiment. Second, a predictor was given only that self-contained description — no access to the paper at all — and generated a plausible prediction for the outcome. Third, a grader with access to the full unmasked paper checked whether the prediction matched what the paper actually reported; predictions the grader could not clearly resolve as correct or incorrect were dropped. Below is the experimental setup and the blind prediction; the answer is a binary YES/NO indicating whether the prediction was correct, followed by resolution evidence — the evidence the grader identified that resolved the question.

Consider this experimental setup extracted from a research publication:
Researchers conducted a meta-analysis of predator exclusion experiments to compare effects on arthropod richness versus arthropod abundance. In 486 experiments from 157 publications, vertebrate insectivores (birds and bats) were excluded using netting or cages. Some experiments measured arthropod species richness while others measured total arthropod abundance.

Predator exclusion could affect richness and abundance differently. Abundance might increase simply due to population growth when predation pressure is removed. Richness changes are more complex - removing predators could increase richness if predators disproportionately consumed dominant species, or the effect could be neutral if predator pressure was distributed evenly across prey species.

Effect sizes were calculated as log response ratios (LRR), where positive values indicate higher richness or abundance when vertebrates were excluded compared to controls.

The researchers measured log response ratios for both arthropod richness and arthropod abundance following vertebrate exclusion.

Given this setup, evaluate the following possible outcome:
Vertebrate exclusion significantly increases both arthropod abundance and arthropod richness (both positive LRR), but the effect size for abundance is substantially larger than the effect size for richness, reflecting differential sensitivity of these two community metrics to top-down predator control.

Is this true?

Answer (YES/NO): NO